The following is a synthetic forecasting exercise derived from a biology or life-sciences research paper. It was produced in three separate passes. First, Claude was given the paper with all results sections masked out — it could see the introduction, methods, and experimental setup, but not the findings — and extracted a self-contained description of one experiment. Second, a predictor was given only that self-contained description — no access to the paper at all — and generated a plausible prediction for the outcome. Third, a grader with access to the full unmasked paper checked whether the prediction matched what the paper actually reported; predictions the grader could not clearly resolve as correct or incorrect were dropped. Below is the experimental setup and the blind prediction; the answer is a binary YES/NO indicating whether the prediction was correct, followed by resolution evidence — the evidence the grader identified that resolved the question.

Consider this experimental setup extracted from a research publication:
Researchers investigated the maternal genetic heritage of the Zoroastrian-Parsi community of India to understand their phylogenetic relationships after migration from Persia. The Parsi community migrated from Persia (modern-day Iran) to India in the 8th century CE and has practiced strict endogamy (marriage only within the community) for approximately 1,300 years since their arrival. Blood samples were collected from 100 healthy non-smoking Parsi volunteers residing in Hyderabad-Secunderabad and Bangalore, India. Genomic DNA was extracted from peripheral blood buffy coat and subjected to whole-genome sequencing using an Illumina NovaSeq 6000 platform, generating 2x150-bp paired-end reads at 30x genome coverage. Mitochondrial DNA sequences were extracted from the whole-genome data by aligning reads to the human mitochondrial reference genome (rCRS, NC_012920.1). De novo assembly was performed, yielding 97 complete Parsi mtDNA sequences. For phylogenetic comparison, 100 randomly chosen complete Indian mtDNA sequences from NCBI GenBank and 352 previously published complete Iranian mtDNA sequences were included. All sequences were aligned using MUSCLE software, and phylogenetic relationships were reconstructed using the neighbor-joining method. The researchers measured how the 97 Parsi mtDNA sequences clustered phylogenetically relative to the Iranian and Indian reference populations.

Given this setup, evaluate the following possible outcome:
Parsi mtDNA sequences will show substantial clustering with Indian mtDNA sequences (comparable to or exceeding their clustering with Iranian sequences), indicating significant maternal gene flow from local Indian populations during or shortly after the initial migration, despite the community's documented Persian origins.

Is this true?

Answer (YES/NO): NO